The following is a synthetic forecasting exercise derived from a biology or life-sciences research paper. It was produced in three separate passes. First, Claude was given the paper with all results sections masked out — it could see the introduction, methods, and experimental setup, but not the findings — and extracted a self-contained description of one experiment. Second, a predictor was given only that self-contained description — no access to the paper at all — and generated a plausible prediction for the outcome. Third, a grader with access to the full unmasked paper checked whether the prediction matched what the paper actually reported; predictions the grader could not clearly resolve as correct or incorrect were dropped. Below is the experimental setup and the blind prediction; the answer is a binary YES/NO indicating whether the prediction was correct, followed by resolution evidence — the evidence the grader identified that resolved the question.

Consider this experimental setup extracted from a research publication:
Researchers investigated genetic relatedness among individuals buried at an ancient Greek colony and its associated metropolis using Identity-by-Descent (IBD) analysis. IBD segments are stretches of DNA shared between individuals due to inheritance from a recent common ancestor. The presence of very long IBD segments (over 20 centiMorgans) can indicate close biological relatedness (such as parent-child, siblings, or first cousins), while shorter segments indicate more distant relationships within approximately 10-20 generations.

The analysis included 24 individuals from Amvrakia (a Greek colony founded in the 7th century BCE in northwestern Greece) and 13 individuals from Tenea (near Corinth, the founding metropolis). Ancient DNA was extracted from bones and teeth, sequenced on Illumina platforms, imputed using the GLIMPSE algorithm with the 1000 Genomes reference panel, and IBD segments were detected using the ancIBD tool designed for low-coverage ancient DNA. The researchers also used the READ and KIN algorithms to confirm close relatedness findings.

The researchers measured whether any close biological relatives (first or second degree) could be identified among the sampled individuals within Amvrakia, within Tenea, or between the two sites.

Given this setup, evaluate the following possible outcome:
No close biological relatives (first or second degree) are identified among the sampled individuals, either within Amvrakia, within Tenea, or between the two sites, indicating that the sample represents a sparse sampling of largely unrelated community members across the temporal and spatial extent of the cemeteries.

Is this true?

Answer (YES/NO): NO